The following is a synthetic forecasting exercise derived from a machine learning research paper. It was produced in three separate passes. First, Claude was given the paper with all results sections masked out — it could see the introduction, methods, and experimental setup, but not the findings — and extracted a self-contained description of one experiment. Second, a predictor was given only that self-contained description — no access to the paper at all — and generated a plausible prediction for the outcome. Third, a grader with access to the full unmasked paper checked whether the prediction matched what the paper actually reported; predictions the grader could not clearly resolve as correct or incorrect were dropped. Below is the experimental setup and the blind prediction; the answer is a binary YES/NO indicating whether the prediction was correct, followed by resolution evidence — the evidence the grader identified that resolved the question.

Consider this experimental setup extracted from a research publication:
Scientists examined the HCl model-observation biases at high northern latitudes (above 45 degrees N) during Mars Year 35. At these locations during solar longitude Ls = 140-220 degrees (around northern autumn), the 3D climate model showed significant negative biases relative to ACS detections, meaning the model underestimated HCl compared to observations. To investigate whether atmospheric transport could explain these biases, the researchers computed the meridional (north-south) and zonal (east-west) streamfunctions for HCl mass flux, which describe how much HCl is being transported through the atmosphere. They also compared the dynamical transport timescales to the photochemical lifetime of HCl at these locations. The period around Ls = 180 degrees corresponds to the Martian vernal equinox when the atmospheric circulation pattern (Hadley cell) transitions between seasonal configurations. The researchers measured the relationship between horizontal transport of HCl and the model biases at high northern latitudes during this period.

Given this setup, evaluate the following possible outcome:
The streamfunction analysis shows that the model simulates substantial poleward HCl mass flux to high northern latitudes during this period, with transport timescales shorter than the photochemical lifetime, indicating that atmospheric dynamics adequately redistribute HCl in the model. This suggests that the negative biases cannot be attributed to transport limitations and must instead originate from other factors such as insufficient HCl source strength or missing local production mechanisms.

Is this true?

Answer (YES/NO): NO